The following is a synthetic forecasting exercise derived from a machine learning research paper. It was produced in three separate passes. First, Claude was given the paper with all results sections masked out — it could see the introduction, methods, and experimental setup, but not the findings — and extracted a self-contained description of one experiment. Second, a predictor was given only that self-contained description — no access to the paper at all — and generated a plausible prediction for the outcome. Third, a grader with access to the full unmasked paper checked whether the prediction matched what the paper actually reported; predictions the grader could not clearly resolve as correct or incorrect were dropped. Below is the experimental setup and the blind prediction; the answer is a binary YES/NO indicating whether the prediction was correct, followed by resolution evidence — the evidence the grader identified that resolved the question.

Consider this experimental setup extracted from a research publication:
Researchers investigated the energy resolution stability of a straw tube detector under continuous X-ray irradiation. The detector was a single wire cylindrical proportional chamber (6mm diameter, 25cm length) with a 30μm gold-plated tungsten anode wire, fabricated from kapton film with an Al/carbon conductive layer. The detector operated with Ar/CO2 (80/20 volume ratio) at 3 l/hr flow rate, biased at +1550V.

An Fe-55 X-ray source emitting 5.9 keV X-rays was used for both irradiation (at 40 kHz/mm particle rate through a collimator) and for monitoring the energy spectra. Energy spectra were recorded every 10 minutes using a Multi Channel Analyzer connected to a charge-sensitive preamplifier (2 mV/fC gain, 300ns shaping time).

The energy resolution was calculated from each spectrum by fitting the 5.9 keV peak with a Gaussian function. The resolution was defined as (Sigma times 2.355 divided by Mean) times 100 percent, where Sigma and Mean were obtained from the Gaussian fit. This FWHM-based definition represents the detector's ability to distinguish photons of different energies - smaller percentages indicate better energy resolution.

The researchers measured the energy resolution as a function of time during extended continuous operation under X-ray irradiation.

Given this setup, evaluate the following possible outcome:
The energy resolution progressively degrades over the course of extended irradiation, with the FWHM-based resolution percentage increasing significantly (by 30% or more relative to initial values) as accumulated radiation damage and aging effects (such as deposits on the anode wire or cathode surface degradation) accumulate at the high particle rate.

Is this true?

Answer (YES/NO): NO